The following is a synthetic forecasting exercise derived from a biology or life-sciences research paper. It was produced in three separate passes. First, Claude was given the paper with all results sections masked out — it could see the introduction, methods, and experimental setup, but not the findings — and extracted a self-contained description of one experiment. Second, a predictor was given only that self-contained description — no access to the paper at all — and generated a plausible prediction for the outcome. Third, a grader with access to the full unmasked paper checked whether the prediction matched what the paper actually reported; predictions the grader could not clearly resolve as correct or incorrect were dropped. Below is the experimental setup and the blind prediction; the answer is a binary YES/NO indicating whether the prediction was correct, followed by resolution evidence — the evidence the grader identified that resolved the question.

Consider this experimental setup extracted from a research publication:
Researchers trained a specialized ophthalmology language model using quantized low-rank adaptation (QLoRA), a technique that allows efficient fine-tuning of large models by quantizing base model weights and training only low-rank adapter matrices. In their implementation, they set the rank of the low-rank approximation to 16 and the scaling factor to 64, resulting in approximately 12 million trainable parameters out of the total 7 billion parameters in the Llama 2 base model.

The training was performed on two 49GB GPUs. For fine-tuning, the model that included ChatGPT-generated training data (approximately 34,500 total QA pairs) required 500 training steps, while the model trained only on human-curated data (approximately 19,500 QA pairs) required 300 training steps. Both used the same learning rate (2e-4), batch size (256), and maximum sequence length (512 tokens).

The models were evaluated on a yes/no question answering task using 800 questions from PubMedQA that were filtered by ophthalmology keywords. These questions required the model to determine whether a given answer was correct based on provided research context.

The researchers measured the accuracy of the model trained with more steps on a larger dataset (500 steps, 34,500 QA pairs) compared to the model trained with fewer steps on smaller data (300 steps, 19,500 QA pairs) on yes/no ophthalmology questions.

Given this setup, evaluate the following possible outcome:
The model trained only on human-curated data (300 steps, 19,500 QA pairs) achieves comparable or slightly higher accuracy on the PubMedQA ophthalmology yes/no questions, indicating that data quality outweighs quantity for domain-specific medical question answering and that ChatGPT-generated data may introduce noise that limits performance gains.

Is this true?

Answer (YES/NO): YES